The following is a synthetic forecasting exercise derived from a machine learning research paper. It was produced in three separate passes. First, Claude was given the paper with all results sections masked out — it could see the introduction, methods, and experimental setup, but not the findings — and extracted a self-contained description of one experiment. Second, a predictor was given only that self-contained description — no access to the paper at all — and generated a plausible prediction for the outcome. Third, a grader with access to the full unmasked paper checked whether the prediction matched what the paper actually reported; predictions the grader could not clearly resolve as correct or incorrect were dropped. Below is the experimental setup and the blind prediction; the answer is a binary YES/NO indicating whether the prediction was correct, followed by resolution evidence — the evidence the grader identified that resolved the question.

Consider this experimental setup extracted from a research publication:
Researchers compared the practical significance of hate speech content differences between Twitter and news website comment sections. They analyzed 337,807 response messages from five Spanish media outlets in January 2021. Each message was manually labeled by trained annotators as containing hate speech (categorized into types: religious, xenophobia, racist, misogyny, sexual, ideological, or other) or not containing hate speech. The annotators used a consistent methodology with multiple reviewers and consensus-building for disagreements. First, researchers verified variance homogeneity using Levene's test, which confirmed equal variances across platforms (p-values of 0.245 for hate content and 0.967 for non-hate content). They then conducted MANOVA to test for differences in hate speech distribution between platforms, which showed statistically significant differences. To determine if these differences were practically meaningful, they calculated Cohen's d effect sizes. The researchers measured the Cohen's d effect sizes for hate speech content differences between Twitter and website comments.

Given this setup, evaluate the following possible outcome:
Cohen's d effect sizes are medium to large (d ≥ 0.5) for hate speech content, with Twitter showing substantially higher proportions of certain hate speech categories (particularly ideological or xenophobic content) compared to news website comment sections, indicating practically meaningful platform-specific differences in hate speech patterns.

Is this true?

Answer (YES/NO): NO